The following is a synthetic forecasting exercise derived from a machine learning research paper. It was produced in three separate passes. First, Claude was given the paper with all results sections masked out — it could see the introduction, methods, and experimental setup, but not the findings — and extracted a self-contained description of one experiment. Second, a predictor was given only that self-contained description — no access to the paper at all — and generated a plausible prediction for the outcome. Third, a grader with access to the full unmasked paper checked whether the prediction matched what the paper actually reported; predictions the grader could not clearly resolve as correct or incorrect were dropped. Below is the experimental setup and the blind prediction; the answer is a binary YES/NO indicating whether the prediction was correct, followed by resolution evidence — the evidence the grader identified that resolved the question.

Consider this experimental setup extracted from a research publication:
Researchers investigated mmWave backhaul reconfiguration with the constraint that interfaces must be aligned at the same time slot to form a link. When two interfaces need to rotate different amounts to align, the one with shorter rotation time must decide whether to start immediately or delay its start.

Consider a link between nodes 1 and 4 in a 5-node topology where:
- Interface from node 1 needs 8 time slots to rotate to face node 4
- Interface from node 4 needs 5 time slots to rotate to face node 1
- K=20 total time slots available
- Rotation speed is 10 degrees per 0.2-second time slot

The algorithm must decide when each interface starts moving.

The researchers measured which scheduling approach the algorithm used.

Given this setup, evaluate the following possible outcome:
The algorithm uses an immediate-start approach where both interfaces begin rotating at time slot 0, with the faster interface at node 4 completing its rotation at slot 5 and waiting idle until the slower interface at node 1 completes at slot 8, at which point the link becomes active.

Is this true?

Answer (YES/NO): NO